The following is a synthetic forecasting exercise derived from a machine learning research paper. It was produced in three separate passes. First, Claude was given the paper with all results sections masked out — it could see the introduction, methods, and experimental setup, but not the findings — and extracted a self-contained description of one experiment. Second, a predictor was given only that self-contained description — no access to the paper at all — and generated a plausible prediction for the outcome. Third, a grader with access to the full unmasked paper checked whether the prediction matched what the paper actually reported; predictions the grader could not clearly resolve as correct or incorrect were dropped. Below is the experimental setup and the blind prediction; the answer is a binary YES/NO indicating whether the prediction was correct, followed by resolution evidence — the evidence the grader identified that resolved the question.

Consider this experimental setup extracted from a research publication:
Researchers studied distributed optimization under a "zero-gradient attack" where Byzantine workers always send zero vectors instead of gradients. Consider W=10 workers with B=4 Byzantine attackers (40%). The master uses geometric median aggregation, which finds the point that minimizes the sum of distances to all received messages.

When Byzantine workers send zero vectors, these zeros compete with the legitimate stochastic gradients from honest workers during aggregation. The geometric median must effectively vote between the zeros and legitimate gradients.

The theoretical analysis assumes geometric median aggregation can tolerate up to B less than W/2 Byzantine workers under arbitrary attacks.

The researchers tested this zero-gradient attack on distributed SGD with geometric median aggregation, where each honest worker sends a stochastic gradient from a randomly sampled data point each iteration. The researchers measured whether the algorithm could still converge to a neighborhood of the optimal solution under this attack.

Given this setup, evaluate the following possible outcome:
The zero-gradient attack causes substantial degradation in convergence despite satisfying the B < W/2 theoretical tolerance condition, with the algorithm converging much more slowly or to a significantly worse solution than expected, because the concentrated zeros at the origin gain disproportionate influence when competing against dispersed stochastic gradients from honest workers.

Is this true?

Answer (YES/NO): NO